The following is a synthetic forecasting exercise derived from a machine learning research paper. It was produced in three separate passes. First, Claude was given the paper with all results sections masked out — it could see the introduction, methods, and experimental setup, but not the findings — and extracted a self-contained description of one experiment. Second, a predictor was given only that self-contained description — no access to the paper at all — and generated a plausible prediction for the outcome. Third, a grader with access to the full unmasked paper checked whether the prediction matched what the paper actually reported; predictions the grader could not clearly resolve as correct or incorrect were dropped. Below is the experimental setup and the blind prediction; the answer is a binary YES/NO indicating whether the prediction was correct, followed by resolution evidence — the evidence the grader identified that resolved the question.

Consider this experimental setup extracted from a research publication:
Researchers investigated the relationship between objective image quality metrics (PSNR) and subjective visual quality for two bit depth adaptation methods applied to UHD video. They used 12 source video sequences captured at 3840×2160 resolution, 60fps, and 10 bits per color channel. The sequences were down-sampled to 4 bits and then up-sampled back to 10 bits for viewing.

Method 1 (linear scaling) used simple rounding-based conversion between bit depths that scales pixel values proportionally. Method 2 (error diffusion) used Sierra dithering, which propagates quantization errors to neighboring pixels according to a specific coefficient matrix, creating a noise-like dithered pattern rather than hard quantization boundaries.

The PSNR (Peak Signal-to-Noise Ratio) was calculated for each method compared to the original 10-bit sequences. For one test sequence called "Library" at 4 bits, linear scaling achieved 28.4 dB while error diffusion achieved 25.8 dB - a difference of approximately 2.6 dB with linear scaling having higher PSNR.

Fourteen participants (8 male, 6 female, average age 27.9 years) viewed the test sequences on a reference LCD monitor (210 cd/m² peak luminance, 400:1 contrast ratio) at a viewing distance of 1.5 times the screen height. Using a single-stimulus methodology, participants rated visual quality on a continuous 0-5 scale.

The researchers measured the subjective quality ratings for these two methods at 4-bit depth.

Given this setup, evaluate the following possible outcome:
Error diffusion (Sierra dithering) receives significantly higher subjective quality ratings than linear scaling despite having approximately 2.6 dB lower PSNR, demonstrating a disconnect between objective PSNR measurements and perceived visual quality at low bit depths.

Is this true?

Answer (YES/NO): YES